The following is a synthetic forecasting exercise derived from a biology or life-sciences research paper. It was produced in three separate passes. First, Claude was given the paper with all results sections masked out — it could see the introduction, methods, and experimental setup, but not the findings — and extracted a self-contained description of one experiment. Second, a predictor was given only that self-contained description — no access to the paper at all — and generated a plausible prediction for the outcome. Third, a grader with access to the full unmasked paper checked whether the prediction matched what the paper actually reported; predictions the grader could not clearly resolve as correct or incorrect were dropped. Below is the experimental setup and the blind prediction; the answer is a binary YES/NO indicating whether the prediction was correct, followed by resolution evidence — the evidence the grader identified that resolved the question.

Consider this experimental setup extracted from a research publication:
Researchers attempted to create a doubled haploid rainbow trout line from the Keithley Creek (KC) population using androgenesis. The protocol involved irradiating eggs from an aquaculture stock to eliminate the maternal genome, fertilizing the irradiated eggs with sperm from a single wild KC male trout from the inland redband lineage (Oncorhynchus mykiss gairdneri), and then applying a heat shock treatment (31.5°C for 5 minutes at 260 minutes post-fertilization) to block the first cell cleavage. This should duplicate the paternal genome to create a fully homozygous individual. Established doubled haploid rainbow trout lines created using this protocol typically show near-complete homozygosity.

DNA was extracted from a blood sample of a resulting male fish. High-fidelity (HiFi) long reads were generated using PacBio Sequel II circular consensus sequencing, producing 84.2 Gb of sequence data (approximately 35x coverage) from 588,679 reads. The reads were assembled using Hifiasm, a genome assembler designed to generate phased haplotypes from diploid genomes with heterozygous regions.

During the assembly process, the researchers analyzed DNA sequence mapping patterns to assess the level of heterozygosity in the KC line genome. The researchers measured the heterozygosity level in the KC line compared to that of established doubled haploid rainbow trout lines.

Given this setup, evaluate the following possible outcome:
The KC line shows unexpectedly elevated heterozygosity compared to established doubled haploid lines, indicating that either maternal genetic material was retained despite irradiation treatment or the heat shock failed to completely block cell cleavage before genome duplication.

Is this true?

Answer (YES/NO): YES